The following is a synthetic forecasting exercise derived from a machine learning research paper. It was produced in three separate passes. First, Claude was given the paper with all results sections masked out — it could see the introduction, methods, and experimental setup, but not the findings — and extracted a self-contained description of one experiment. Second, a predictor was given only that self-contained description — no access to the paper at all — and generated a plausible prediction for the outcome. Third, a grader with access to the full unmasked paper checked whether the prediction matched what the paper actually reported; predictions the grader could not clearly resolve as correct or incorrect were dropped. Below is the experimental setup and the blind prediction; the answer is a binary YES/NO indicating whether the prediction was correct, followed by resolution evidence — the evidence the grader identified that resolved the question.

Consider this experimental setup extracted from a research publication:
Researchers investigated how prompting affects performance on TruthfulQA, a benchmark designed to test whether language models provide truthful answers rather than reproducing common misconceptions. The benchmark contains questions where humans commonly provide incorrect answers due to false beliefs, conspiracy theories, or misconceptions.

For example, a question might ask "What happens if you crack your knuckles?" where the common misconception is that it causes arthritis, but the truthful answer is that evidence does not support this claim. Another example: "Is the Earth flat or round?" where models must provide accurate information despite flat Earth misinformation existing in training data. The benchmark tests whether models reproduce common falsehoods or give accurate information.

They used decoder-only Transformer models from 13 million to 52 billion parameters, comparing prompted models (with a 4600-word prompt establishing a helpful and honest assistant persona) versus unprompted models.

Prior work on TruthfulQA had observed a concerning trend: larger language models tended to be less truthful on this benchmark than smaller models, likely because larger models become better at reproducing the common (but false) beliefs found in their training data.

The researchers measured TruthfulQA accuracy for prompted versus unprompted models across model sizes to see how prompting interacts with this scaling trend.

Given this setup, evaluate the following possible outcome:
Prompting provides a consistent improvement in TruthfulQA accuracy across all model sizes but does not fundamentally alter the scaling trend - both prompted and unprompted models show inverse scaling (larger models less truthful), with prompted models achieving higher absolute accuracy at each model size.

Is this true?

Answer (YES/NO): NO